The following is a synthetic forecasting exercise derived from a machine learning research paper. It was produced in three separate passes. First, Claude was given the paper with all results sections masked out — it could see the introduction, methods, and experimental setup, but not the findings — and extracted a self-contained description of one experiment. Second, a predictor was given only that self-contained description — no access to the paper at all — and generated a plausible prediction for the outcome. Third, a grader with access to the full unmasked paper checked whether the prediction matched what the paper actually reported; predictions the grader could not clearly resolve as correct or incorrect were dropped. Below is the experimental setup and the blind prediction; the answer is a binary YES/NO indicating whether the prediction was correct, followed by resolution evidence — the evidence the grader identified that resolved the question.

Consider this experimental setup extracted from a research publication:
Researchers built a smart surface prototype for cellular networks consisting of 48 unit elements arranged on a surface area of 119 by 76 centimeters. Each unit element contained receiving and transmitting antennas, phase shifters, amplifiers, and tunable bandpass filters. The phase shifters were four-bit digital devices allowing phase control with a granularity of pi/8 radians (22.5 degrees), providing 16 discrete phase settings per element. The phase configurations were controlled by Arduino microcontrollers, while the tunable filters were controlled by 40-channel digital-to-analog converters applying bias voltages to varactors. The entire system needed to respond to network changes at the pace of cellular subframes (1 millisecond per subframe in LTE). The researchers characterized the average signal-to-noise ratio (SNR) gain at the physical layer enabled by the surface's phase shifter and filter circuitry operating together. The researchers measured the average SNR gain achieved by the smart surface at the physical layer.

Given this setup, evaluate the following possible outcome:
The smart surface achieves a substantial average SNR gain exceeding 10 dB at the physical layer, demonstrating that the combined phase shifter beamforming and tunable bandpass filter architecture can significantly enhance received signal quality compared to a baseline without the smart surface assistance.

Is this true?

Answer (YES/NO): NO